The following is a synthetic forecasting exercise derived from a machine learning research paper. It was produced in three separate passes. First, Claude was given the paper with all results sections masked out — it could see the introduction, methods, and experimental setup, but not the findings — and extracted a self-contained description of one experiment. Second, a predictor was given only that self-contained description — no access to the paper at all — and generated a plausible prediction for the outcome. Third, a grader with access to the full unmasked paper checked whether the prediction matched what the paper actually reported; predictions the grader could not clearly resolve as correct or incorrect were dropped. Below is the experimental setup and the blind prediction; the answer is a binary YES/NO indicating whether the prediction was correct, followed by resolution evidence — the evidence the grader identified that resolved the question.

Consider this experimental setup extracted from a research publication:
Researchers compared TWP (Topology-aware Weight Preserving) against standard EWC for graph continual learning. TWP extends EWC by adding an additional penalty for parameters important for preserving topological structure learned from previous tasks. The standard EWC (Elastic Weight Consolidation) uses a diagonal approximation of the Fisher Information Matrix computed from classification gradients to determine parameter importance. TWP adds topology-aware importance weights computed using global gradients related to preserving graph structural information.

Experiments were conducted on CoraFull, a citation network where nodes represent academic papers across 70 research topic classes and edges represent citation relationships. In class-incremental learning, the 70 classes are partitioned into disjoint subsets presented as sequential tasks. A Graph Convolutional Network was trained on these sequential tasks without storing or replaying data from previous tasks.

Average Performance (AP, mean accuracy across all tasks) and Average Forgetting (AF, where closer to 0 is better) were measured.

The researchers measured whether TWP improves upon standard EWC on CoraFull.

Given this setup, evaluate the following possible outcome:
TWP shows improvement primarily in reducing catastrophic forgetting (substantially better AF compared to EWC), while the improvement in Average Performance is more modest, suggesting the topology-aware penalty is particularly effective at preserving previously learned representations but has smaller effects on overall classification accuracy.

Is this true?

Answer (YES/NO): NO